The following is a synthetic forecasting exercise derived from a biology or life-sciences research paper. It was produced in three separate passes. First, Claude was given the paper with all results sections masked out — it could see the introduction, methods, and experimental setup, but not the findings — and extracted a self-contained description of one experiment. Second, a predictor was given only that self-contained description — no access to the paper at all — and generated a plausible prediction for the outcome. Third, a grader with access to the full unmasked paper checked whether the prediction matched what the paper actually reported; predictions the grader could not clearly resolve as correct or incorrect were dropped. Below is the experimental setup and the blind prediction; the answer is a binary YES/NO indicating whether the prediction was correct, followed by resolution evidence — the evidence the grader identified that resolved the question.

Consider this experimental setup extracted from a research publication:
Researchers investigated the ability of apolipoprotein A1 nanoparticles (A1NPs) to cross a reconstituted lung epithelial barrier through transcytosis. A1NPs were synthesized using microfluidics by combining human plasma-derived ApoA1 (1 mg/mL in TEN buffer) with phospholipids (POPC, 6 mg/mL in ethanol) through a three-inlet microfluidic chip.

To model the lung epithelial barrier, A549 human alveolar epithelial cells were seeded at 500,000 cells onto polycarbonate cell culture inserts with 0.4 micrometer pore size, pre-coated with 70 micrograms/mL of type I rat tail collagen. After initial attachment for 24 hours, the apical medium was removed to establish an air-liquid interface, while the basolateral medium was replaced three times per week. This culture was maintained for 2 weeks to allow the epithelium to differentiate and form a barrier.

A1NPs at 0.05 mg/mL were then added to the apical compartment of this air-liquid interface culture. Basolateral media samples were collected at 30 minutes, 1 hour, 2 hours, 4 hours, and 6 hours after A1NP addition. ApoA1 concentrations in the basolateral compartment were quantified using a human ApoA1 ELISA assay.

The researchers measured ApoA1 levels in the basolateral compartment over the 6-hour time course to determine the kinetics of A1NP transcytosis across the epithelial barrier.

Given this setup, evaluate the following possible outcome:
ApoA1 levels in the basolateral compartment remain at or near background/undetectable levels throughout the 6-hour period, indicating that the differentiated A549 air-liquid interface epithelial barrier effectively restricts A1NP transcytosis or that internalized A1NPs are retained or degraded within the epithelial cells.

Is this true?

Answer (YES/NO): NO